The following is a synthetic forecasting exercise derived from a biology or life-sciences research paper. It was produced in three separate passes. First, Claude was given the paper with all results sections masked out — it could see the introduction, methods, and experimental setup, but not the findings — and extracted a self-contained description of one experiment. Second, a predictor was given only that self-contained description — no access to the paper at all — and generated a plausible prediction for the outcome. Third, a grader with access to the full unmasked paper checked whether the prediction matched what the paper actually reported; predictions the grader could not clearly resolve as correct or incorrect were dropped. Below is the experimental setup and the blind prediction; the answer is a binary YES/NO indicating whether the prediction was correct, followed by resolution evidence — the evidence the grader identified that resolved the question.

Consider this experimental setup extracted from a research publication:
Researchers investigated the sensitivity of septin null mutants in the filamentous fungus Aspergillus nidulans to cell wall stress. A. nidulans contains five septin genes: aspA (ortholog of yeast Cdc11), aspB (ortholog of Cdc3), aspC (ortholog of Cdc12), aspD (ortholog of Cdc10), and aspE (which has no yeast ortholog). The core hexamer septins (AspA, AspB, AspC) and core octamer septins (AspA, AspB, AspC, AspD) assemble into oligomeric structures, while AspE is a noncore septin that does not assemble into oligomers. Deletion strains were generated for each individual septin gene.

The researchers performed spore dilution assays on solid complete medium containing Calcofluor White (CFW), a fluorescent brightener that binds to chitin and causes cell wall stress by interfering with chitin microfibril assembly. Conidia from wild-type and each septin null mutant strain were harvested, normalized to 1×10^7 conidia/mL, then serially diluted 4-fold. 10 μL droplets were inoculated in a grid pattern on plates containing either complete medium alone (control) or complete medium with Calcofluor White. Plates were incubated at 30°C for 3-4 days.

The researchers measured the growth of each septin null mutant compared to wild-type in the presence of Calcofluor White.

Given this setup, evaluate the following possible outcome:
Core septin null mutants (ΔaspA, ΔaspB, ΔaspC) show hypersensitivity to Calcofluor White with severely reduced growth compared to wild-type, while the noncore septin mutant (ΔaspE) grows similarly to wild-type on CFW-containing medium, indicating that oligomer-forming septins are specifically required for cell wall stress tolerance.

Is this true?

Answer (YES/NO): NO